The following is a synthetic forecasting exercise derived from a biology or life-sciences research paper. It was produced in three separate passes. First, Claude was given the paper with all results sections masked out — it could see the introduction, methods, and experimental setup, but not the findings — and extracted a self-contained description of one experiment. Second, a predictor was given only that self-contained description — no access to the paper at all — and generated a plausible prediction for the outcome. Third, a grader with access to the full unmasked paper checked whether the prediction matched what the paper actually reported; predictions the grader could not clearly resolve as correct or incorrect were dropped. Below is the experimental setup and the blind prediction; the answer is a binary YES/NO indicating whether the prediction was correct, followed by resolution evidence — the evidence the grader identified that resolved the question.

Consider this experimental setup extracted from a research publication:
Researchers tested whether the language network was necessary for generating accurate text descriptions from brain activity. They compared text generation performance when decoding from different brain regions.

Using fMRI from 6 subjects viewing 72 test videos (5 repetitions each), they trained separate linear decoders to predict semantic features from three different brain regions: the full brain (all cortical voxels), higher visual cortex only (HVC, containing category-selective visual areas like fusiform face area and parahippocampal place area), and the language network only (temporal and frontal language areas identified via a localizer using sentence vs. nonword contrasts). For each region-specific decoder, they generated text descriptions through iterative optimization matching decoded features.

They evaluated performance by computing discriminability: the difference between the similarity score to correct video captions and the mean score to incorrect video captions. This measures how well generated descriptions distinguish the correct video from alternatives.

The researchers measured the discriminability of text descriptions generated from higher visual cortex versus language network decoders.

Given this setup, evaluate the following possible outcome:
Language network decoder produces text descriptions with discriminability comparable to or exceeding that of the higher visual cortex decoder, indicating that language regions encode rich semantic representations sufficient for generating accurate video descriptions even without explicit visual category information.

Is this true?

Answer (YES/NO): NO